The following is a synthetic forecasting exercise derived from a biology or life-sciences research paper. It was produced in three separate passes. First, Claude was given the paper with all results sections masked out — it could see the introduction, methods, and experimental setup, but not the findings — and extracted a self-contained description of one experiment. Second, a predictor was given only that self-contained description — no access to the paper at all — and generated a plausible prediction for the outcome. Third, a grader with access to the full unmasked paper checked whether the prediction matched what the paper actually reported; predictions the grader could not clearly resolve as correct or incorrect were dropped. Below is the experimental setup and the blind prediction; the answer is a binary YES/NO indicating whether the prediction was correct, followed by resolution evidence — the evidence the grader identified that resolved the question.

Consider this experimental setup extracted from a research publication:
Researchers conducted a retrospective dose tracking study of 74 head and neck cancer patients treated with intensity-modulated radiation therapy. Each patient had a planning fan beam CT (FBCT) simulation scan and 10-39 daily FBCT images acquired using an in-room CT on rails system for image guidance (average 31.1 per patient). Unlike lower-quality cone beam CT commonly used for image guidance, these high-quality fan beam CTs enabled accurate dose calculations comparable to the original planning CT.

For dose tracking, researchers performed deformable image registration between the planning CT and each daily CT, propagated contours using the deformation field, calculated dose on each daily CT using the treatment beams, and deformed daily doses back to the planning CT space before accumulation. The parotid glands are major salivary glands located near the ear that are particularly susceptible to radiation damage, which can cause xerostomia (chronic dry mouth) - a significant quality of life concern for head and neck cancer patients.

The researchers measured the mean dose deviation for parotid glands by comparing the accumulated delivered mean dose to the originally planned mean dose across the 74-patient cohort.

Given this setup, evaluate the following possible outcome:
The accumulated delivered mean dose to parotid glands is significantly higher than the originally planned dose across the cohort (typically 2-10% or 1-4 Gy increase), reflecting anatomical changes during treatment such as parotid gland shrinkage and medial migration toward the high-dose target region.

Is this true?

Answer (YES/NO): YES